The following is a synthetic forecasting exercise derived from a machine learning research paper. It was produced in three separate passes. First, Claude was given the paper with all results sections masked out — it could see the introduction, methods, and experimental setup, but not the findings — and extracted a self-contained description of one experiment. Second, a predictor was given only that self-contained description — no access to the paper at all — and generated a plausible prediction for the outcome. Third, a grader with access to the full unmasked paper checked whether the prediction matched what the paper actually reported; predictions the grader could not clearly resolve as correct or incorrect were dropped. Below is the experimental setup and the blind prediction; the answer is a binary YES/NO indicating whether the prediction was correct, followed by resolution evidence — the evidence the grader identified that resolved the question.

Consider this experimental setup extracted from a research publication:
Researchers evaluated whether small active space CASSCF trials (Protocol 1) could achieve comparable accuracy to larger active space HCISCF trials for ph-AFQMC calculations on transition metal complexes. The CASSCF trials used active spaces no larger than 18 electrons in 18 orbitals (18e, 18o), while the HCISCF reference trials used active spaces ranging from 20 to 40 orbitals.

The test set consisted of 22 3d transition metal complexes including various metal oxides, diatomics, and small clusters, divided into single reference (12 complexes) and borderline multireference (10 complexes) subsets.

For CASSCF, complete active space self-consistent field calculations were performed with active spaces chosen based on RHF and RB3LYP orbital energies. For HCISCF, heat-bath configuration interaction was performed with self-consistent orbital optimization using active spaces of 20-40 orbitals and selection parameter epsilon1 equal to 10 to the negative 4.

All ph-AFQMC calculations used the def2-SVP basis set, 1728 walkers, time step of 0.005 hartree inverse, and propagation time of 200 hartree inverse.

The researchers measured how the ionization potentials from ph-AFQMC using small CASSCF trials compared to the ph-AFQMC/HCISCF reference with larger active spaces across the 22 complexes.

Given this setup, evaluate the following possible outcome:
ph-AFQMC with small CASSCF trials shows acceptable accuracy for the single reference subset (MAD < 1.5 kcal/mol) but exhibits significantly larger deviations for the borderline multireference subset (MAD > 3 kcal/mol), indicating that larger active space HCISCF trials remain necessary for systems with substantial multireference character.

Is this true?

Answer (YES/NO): NO